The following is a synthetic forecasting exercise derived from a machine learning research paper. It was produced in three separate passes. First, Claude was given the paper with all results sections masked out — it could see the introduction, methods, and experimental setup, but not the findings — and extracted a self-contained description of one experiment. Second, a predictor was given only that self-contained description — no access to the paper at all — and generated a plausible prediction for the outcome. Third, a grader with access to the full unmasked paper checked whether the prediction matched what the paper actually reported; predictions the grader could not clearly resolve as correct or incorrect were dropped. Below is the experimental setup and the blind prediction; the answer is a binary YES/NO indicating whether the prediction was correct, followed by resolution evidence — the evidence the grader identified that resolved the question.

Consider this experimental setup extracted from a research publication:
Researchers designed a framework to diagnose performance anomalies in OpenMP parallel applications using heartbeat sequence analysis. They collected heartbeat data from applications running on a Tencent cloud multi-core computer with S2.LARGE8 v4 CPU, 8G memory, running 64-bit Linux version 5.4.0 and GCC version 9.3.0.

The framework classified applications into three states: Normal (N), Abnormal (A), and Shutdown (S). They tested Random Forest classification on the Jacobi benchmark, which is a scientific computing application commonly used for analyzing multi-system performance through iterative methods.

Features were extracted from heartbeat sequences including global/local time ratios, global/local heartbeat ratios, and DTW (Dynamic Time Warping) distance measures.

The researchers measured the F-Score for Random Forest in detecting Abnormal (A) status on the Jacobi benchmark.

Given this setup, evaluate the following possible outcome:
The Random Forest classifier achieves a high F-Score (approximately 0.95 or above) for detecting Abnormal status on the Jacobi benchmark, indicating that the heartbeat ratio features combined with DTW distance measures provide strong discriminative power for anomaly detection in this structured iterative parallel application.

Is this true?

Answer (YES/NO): NO